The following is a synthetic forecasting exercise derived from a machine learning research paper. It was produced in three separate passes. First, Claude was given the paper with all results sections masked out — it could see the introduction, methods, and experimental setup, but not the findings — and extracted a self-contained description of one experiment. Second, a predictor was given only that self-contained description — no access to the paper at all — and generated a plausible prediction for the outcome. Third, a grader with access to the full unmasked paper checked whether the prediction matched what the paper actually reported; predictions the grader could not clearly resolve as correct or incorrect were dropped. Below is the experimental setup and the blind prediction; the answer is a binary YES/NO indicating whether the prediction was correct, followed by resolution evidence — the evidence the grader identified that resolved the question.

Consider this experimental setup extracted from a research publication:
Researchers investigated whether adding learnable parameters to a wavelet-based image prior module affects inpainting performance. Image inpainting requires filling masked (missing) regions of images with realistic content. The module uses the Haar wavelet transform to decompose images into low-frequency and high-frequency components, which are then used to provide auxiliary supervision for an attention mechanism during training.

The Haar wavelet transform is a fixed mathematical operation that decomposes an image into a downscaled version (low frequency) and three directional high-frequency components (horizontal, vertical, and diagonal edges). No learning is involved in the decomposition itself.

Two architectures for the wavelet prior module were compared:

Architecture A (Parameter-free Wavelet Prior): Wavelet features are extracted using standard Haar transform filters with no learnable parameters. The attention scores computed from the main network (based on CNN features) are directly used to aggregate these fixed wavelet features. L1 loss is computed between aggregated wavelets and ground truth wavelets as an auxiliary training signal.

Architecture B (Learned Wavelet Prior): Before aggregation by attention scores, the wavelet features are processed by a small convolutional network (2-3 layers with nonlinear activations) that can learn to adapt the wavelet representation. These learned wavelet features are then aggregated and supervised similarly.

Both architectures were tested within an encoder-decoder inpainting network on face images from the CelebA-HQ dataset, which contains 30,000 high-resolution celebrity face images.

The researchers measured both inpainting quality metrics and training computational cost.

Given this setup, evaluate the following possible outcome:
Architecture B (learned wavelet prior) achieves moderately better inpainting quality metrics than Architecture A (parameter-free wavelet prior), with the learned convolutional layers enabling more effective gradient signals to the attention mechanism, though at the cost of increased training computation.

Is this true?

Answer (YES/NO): NO